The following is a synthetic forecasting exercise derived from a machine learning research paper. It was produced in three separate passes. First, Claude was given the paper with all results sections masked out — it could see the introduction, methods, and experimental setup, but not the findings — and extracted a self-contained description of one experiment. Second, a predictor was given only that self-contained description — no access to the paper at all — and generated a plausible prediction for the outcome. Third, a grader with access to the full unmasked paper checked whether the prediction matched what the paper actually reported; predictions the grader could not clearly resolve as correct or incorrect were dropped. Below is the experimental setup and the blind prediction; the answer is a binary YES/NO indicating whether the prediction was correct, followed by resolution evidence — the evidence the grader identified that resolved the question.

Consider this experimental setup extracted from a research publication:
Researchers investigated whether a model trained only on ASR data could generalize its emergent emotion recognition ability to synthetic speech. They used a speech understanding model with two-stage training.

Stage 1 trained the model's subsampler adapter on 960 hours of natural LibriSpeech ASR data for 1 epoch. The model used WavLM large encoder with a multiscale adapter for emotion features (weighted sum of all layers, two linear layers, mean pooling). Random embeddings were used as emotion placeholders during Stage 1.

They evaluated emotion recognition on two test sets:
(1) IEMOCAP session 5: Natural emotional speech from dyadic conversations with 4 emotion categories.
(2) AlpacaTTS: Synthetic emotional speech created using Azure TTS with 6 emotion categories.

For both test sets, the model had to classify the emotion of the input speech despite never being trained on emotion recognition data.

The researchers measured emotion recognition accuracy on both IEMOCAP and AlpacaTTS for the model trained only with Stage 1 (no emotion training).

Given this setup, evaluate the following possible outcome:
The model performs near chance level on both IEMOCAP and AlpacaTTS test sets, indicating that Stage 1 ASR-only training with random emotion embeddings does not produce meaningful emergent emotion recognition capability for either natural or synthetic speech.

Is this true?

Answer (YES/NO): NO